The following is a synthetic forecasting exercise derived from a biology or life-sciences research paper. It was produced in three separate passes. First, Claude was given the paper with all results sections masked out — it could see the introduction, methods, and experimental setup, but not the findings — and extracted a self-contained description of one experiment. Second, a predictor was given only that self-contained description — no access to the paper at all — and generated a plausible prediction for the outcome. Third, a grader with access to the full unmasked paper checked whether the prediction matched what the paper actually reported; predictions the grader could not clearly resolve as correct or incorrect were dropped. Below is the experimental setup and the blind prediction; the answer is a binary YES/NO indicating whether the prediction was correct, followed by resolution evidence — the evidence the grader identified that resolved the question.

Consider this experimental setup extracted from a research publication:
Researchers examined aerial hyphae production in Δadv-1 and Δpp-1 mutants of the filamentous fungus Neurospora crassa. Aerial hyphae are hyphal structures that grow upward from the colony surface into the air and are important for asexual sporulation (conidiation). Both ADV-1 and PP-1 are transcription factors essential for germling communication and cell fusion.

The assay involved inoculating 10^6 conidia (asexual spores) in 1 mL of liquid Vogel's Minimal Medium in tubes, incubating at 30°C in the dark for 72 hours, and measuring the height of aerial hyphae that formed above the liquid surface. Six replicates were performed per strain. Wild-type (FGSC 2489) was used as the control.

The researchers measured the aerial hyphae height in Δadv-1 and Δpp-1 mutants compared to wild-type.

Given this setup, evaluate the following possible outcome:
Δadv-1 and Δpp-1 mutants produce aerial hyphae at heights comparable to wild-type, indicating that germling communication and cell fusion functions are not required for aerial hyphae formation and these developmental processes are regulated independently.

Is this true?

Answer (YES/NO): NO